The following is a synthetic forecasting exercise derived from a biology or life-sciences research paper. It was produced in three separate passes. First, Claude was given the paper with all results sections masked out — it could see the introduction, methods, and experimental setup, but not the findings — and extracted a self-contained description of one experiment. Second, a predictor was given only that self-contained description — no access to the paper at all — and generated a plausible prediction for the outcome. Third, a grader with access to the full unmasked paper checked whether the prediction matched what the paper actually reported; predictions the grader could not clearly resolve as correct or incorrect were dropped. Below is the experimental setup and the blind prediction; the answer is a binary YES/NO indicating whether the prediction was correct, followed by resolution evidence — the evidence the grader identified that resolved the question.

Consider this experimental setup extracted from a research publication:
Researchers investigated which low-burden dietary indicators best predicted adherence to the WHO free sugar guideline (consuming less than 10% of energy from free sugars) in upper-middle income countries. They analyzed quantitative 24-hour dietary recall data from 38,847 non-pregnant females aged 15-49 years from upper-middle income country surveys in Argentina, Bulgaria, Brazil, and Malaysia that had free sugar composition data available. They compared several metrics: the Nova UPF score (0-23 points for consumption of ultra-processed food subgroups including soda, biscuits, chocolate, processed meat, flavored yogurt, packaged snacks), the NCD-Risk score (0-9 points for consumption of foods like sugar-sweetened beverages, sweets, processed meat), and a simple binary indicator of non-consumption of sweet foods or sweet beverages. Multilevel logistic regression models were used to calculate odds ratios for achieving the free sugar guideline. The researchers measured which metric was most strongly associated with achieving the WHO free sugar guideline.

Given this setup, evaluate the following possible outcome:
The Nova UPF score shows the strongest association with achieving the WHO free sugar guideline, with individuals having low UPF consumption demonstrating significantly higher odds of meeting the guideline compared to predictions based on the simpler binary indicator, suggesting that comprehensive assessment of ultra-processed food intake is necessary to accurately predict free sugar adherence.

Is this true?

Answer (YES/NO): NO